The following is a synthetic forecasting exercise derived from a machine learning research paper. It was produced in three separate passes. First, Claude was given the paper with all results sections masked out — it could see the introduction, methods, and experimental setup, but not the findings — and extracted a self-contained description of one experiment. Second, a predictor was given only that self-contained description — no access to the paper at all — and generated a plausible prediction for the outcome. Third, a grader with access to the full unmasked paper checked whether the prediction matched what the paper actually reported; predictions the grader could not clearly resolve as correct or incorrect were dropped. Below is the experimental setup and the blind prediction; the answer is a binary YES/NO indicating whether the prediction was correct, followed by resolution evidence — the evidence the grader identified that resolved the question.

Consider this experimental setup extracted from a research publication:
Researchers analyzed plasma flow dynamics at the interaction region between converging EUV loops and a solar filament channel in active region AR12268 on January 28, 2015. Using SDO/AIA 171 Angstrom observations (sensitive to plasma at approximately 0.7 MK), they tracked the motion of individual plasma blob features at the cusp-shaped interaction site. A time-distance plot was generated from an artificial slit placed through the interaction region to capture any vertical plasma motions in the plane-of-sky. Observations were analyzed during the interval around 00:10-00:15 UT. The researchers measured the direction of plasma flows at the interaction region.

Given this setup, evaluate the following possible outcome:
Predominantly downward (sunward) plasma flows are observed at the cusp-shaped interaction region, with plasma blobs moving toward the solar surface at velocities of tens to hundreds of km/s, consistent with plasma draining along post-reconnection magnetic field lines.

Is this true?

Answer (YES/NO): NO